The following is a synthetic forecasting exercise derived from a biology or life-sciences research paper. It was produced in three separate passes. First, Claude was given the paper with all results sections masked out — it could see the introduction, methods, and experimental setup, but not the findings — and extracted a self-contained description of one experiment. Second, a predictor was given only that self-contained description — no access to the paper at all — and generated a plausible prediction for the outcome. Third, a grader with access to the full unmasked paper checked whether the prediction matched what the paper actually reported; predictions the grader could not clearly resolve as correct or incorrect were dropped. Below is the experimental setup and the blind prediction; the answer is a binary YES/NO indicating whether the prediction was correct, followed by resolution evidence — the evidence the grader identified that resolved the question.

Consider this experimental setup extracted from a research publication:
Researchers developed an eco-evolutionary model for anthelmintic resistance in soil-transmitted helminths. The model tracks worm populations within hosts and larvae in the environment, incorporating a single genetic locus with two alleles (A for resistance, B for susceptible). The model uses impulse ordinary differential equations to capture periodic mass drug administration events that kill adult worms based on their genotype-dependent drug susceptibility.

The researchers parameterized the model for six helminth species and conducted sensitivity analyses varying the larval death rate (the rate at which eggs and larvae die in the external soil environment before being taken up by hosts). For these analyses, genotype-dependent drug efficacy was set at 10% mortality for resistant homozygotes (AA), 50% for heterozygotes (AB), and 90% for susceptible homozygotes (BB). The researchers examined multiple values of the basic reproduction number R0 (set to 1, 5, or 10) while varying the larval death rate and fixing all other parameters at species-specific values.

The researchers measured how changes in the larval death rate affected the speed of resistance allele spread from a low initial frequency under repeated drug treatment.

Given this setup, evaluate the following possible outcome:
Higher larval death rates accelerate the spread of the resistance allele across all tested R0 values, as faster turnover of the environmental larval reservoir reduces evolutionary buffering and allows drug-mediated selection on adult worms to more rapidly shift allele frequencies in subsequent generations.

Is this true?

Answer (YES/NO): YES